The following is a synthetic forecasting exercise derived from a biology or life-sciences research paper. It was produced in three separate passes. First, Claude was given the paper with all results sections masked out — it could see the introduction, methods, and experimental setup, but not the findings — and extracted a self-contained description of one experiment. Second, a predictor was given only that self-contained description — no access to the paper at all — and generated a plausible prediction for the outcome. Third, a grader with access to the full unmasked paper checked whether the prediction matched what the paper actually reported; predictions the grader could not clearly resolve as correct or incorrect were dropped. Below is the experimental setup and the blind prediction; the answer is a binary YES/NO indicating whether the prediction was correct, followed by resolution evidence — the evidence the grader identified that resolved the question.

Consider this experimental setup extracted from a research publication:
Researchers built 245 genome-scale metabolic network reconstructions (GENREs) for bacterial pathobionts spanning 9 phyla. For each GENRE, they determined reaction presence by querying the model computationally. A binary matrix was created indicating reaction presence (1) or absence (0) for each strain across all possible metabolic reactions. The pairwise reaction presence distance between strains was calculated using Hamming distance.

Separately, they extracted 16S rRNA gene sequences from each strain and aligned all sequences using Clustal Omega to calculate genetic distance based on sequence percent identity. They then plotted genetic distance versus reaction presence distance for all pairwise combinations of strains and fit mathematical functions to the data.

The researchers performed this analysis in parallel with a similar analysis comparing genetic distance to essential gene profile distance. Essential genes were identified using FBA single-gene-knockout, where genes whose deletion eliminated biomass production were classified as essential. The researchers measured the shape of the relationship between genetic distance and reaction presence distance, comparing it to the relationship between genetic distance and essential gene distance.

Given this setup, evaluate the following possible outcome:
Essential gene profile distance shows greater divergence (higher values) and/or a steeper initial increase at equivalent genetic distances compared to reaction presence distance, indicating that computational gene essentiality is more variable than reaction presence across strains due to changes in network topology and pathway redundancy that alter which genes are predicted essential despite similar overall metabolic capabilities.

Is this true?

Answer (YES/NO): NO